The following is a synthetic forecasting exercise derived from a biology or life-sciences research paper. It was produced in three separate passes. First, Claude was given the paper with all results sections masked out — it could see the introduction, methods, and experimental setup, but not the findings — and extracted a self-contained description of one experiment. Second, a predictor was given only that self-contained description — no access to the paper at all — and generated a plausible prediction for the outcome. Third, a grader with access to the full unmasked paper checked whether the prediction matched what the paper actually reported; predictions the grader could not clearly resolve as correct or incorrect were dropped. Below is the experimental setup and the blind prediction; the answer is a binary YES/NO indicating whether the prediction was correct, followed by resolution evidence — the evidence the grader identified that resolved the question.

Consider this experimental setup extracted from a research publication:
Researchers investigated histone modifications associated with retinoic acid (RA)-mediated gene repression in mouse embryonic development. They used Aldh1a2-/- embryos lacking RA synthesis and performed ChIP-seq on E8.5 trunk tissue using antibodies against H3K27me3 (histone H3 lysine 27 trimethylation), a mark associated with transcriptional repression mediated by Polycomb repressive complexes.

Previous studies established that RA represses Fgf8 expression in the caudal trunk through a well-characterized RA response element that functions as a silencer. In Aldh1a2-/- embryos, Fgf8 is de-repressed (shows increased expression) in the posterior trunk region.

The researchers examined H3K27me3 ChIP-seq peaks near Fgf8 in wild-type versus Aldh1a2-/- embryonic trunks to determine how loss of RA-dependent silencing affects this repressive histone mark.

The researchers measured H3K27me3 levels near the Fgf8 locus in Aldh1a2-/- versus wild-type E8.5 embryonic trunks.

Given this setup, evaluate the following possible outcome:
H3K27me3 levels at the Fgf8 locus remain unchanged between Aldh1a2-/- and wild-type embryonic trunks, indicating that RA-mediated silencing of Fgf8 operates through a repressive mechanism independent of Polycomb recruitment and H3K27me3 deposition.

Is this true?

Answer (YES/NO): NO